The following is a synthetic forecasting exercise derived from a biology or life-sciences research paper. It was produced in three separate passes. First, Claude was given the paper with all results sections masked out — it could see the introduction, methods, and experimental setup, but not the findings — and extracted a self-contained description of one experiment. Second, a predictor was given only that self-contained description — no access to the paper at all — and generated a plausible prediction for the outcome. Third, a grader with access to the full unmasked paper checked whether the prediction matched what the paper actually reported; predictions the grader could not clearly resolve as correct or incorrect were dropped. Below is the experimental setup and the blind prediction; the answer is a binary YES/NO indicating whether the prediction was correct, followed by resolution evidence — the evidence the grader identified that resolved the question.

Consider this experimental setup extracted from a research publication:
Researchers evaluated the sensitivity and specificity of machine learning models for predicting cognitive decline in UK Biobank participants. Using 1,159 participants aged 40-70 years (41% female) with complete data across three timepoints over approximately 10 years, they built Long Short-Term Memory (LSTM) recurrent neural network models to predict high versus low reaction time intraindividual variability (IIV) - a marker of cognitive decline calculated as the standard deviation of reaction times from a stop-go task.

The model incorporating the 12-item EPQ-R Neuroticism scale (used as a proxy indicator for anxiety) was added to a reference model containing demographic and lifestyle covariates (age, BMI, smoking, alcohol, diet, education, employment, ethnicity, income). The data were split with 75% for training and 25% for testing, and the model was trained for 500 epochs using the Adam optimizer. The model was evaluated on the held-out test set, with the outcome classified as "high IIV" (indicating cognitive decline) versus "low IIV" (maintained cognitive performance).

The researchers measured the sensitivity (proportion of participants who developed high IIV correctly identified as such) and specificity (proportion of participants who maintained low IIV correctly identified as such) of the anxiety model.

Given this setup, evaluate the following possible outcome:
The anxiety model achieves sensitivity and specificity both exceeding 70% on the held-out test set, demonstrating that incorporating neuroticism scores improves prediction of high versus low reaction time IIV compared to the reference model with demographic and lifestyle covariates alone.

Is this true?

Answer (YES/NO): NO